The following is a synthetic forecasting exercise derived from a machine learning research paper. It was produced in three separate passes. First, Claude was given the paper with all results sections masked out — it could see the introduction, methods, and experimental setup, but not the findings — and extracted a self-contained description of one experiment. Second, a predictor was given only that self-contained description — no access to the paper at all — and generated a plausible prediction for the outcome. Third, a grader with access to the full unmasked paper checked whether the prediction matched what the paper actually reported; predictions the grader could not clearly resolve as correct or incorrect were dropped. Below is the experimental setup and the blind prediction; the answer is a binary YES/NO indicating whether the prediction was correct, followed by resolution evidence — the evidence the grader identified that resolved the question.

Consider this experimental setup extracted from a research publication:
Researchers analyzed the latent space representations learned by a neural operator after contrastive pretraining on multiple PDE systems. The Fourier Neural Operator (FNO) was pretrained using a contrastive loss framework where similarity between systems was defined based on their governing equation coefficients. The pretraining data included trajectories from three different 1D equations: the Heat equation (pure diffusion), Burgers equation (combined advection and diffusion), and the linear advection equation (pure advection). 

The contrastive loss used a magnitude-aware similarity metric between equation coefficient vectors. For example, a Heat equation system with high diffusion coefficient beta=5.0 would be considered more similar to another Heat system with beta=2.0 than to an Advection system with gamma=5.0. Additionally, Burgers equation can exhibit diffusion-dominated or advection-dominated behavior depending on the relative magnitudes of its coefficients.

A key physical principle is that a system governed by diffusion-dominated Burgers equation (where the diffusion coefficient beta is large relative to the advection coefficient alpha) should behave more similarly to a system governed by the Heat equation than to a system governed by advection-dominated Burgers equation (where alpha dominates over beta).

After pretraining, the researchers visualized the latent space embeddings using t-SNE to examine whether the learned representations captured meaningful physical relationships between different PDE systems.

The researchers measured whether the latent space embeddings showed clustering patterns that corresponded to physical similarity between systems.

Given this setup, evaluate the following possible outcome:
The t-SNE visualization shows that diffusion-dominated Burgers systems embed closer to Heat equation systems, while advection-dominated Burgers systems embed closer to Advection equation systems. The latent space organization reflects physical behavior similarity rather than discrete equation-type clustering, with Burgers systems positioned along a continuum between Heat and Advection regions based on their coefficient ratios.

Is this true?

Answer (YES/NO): NO